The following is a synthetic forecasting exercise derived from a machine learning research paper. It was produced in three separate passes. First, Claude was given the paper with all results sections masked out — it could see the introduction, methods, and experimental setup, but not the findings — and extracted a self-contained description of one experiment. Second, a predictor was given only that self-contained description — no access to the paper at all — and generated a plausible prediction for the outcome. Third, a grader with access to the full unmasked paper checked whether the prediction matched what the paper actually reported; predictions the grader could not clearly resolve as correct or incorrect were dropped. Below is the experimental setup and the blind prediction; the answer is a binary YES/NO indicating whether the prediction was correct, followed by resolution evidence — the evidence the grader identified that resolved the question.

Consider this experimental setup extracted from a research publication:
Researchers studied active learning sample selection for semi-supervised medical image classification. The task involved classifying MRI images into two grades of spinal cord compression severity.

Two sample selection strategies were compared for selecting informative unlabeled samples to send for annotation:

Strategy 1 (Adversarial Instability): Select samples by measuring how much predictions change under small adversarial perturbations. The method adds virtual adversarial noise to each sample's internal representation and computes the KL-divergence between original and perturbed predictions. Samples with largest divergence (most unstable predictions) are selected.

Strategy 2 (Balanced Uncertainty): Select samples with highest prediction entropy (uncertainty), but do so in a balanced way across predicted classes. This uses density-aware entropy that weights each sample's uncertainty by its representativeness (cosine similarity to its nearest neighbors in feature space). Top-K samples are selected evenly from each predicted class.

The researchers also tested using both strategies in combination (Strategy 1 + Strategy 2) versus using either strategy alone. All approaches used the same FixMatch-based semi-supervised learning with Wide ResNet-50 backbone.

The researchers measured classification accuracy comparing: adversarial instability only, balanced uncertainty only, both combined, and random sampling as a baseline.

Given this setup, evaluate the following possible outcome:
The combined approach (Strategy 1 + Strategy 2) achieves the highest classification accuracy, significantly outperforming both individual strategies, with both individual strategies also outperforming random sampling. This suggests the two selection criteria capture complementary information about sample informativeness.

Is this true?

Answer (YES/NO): YES